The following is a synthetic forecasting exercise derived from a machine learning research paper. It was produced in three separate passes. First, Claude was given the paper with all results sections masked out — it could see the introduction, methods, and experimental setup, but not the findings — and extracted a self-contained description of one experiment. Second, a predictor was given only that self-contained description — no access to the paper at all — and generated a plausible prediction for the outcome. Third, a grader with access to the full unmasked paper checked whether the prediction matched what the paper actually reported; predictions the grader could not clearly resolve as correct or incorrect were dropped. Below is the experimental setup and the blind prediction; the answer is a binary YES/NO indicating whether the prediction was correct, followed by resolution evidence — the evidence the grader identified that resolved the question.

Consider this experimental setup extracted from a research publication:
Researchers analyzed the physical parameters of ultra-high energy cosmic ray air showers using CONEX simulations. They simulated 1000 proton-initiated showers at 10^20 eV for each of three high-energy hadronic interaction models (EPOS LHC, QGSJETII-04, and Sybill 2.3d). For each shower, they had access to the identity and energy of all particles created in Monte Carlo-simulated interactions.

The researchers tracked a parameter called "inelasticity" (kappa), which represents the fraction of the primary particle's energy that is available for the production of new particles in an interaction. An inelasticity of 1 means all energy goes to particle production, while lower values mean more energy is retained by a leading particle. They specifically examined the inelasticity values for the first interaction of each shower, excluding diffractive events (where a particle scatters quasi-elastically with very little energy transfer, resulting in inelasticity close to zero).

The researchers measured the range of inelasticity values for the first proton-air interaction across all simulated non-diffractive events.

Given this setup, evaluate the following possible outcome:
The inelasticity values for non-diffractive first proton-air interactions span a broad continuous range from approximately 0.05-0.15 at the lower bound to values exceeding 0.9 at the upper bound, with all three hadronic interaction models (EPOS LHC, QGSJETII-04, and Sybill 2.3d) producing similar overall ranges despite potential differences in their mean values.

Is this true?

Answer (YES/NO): NO